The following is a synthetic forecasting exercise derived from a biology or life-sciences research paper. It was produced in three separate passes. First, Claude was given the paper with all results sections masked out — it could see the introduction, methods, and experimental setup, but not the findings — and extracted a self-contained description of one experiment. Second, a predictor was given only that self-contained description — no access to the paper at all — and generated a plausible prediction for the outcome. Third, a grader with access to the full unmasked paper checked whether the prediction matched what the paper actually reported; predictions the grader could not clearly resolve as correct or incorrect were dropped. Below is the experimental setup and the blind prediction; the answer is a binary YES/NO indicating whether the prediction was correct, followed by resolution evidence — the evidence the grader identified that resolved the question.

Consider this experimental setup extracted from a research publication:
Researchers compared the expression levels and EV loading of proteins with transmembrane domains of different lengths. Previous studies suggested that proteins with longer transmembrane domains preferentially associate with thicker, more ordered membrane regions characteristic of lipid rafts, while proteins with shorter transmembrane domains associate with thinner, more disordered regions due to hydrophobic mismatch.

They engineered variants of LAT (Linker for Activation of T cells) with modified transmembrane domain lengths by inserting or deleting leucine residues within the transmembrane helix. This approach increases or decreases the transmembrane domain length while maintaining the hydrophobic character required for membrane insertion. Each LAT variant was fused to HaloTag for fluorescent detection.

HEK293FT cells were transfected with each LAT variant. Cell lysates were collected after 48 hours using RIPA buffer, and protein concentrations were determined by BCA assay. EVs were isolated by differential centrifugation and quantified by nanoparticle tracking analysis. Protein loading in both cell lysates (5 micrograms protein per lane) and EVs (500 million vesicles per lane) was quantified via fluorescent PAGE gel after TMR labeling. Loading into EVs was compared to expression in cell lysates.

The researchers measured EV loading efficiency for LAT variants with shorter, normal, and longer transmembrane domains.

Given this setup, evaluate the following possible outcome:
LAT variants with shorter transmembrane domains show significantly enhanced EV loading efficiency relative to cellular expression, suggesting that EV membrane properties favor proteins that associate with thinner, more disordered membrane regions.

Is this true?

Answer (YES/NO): NO